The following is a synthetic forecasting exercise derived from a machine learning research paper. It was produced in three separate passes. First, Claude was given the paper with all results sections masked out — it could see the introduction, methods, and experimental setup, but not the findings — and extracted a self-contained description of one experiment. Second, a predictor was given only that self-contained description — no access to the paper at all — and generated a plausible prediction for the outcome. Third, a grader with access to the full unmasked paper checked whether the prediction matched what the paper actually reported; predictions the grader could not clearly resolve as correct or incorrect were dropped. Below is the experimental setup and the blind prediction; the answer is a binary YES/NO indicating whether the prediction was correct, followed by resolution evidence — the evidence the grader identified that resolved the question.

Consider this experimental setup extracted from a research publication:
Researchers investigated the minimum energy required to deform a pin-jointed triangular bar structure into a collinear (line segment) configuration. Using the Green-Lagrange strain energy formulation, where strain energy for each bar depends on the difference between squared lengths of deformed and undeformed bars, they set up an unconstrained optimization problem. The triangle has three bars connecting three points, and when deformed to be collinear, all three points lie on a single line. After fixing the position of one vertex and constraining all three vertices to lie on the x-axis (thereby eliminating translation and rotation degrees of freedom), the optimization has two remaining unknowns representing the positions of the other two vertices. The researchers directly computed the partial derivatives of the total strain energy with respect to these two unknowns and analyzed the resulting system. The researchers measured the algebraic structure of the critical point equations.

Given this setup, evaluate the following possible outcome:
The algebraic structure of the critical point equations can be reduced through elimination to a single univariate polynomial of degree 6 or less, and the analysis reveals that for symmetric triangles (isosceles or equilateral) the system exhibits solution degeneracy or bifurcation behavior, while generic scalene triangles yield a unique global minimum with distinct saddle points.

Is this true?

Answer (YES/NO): NO